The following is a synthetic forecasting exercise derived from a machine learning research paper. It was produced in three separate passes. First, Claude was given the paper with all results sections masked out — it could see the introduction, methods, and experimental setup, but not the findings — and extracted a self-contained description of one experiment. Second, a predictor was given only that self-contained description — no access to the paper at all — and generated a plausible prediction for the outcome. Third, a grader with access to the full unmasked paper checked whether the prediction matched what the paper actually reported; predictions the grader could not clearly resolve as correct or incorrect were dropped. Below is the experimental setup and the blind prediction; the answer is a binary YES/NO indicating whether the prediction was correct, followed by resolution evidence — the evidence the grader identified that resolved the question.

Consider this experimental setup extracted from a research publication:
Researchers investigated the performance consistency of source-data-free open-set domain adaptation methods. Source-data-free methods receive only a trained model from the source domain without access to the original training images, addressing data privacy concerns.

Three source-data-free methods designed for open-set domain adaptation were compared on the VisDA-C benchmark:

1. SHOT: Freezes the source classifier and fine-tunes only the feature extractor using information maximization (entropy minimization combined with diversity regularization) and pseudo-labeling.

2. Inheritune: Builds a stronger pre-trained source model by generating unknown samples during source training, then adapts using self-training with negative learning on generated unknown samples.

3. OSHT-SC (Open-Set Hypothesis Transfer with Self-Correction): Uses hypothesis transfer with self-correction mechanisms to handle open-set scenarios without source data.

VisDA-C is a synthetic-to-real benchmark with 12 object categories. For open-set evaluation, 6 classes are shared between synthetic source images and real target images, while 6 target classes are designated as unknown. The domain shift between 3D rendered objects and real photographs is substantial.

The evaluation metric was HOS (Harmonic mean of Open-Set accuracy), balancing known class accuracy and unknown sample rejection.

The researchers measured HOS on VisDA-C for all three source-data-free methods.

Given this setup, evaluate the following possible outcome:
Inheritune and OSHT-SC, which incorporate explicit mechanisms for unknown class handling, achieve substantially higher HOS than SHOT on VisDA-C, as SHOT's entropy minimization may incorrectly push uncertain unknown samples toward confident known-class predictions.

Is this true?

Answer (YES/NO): YES